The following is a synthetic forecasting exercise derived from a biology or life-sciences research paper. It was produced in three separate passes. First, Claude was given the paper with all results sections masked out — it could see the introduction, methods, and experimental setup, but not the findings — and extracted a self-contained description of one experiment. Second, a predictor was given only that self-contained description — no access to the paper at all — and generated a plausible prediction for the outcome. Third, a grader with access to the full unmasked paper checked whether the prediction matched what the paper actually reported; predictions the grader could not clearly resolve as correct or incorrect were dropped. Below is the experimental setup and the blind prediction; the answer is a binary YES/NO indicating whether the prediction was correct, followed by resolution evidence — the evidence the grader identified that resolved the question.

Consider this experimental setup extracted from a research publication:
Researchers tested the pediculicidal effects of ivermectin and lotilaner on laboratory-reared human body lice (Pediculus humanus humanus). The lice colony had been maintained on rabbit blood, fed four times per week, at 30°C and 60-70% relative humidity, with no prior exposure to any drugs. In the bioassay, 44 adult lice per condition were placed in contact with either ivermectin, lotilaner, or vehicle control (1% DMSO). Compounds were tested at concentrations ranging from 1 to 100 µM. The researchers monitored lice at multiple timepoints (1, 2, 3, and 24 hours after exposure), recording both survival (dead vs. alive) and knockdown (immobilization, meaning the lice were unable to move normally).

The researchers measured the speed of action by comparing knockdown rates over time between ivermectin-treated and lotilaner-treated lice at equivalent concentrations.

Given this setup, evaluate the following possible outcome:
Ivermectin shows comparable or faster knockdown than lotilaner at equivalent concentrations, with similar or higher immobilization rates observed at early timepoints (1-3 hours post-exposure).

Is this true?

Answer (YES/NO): NO